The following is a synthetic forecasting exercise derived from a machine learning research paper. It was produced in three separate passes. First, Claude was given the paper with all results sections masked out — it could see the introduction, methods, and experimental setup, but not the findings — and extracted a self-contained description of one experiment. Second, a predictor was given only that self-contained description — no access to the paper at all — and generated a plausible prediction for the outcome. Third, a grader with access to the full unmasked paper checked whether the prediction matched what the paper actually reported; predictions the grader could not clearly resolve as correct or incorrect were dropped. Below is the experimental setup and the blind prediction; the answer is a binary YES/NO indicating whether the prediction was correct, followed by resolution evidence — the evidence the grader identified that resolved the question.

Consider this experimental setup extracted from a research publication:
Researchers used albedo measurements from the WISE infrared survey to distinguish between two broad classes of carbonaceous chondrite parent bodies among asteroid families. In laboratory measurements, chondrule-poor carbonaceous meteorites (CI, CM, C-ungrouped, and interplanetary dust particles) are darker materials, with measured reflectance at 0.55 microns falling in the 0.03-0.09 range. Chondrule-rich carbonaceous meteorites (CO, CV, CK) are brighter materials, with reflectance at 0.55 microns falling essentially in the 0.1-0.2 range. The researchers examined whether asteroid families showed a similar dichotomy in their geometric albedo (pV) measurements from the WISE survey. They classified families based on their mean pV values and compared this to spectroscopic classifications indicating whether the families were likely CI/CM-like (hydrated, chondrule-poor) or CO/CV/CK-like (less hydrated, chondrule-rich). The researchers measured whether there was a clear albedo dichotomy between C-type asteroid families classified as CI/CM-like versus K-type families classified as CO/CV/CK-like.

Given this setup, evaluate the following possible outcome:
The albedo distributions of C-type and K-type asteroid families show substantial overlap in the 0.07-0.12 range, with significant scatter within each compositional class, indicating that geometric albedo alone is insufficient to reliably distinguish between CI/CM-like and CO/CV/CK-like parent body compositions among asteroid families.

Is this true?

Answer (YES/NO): NO